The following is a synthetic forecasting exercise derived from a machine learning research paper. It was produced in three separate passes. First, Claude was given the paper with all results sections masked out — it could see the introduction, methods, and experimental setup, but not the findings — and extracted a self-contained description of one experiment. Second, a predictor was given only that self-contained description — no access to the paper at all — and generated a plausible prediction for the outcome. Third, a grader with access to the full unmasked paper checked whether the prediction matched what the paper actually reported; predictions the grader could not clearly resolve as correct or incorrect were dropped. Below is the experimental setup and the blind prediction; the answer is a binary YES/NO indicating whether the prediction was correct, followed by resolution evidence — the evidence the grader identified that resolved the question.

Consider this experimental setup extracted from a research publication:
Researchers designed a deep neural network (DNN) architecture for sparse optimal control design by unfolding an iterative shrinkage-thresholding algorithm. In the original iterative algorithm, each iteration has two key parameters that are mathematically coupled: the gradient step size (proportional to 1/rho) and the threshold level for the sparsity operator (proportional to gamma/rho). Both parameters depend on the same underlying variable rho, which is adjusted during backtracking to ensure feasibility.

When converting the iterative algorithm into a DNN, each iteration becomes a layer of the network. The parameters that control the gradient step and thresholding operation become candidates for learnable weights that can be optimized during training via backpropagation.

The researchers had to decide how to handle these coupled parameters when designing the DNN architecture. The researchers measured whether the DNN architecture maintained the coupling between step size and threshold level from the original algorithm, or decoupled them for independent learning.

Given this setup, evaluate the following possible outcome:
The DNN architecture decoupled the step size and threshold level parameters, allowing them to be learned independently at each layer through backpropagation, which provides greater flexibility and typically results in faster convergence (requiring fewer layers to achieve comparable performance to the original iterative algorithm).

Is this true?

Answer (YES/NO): YES